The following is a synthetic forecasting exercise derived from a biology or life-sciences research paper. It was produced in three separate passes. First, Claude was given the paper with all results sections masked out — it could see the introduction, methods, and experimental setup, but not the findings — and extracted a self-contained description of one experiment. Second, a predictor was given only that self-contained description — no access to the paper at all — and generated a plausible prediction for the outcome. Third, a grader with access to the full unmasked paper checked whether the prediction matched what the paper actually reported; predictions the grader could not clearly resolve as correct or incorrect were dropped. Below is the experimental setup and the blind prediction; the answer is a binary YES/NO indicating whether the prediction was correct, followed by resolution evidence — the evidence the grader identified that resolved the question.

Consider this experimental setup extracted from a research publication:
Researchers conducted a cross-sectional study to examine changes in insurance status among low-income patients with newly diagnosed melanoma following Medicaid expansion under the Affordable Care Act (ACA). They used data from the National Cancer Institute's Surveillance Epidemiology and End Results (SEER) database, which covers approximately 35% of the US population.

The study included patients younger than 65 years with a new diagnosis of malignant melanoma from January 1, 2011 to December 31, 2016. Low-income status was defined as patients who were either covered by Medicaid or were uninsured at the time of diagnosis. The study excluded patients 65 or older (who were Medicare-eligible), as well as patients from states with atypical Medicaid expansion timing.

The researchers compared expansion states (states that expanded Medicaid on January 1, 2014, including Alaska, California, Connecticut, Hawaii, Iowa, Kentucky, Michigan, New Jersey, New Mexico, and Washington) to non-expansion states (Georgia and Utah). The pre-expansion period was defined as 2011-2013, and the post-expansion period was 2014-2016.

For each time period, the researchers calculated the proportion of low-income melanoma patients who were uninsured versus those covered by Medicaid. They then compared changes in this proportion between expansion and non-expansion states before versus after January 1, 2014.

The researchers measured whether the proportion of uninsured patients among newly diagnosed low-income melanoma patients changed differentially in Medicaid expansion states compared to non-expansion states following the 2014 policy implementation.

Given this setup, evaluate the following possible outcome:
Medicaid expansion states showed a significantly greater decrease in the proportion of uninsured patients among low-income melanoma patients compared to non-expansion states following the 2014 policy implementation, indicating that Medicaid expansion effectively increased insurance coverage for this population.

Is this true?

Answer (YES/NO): YES